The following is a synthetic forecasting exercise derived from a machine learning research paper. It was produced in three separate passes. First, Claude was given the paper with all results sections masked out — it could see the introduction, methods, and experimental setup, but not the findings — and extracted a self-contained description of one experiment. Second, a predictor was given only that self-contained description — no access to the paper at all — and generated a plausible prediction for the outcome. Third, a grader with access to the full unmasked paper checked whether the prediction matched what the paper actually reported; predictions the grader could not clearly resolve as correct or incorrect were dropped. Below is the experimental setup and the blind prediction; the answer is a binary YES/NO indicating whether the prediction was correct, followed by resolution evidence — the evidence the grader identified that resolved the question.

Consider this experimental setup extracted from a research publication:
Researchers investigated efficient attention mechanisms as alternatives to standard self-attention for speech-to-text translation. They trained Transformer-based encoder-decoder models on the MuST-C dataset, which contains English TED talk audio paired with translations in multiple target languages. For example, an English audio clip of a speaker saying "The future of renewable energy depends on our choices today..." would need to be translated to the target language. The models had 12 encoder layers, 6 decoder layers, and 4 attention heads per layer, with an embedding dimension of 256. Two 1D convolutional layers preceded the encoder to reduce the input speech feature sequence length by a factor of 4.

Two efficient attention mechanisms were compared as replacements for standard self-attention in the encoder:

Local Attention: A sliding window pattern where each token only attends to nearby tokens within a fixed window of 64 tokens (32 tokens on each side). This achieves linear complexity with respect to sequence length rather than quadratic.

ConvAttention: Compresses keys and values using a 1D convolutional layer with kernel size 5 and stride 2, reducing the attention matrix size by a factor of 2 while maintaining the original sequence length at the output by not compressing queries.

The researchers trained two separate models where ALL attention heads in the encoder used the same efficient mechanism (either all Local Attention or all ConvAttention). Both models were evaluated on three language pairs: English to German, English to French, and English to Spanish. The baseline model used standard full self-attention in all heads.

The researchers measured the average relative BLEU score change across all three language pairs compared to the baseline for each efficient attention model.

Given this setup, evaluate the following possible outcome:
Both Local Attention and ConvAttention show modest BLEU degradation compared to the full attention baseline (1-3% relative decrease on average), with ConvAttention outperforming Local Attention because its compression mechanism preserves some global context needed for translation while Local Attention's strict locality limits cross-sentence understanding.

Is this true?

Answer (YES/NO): NO